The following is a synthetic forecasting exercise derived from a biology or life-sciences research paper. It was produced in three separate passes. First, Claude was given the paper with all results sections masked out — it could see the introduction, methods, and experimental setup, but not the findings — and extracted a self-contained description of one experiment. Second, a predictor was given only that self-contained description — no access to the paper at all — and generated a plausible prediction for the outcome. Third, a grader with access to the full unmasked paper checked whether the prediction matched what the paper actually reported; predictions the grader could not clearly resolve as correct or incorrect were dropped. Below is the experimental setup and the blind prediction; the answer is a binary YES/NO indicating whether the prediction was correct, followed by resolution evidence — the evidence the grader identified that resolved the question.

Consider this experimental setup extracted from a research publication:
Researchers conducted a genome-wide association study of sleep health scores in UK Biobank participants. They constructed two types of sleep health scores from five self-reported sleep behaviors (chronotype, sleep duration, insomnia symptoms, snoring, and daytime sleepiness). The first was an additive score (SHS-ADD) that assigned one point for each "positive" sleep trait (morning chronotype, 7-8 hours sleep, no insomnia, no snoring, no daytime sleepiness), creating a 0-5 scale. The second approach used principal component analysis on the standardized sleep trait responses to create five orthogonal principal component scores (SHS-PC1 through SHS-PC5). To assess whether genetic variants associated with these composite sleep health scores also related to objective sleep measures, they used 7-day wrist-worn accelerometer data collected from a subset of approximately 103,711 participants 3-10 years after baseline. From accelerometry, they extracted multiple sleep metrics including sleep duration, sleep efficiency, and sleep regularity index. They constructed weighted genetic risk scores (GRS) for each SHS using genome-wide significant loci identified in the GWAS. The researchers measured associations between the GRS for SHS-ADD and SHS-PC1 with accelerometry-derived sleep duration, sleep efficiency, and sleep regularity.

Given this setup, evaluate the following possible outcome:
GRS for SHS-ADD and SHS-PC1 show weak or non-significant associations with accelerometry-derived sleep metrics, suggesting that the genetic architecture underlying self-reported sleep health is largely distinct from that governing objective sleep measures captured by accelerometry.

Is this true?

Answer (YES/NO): NO